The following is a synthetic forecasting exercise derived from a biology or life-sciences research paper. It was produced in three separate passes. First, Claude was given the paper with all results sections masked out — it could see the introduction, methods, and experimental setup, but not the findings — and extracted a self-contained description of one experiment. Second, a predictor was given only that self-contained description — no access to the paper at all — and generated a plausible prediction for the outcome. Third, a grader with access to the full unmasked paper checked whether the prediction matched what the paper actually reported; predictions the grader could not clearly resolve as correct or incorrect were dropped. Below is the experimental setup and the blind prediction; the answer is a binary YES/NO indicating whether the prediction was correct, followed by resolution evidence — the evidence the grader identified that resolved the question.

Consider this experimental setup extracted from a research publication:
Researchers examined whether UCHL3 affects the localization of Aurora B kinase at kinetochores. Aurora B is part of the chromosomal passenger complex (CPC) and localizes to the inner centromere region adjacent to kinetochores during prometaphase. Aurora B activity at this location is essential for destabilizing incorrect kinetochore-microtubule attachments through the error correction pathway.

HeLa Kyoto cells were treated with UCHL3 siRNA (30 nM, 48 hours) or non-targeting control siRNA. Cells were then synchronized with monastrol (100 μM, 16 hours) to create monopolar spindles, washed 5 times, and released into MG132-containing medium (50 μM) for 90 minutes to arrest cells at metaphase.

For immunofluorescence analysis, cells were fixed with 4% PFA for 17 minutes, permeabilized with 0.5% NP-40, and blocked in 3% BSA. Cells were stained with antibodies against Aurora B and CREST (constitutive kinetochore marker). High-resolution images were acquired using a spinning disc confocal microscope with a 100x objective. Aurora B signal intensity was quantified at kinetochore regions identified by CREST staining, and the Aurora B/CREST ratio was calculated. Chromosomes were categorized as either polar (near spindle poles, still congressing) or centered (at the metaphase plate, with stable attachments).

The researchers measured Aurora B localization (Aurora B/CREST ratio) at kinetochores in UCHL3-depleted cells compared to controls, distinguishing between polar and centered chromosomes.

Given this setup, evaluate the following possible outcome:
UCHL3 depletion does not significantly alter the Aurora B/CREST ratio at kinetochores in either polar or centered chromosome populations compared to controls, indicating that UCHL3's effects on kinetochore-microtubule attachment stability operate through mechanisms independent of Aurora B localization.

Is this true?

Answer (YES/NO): YES